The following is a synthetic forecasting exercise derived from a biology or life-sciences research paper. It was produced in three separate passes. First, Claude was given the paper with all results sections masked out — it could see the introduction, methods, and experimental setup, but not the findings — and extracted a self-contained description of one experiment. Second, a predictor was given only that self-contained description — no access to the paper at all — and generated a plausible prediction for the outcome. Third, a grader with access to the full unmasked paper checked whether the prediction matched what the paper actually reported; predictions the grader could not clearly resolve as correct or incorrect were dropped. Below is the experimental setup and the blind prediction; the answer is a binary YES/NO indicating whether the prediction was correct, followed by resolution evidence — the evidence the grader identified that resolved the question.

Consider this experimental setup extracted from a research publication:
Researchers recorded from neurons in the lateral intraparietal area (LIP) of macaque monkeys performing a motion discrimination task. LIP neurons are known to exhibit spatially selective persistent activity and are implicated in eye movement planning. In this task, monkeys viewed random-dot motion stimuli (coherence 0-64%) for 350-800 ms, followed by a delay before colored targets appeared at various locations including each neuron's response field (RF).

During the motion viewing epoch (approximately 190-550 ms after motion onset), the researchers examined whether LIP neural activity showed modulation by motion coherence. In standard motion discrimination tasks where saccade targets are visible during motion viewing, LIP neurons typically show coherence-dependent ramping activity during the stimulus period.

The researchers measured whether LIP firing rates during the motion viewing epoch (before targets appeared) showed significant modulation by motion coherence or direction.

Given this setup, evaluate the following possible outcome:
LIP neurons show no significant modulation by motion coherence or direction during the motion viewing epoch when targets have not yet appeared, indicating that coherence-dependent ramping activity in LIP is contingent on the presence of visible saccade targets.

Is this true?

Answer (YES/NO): NO